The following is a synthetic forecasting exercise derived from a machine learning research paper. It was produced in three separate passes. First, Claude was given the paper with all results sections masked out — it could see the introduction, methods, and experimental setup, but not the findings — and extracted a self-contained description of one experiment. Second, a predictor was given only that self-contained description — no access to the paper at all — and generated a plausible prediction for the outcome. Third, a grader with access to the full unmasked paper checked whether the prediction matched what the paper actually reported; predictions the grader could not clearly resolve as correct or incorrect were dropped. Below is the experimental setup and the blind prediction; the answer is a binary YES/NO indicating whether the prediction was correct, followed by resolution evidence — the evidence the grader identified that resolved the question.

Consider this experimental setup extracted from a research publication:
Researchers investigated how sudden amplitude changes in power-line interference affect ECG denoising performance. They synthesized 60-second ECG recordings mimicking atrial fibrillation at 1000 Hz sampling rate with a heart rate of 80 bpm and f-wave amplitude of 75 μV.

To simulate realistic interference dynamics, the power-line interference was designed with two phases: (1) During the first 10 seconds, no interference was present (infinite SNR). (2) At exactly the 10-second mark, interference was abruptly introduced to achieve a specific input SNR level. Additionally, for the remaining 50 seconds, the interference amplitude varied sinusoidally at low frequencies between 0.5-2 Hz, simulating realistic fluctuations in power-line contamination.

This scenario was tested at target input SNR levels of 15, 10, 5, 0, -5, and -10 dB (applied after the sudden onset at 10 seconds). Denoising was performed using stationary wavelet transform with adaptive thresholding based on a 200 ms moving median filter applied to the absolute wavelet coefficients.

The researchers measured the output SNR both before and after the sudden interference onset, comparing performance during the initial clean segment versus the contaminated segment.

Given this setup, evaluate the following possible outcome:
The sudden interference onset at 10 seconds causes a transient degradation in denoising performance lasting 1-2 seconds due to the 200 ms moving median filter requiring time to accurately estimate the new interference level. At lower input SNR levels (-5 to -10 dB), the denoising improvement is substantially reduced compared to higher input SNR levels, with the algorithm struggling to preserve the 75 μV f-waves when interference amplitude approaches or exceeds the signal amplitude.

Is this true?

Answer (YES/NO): NO